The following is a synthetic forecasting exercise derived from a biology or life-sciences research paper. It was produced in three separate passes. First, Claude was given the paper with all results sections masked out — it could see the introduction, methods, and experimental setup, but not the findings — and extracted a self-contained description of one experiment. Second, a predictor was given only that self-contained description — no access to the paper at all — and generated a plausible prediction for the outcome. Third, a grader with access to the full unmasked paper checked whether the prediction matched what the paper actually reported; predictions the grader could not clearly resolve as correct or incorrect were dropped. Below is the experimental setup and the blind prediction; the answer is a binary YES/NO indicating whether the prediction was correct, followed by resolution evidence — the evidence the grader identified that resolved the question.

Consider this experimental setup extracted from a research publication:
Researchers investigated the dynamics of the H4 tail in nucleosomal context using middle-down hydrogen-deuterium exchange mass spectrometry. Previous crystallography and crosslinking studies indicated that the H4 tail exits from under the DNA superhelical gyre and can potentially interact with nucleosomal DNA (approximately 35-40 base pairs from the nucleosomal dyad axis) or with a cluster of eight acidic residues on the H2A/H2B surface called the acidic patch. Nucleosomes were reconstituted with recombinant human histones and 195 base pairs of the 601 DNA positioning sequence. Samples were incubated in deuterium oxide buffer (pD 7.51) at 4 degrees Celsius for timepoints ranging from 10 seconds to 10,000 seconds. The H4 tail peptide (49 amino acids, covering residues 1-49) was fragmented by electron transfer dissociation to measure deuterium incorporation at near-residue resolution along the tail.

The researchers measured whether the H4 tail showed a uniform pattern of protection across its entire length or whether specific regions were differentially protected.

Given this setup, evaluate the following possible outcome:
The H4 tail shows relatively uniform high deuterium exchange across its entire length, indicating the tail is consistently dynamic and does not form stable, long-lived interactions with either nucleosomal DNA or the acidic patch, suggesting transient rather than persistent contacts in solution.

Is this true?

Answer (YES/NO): NO